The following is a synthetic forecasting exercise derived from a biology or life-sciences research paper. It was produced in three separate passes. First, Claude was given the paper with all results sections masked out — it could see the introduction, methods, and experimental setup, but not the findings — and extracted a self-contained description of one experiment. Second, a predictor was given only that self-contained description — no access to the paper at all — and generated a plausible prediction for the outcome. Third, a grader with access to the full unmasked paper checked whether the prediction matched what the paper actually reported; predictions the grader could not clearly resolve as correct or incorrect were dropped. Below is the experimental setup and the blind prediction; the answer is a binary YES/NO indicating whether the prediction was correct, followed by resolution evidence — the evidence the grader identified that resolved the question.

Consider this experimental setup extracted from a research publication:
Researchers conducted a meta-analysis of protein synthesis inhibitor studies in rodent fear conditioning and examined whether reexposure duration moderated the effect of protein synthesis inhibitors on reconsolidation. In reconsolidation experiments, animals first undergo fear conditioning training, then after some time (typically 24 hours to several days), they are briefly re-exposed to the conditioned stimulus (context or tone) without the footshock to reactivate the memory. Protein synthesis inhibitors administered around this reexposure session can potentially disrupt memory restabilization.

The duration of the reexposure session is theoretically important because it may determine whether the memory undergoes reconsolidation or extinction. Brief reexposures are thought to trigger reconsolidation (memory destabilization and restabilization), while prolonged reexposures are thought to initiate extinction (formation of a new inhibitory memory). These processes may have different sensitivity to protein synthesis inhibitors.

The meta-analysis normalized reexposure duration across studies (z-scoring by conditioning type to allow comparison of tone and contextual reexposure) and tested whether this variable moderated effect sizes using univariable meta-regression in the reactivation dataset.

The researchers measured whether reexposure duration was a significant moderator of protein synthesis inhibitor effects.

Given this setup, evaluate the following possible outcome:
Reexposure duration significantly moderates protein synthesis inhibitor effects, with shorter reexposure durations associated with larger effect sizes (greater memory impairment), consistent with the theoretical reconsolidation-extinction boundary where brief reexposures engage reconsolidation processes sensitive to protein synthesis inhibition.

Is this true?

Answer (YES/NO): YES